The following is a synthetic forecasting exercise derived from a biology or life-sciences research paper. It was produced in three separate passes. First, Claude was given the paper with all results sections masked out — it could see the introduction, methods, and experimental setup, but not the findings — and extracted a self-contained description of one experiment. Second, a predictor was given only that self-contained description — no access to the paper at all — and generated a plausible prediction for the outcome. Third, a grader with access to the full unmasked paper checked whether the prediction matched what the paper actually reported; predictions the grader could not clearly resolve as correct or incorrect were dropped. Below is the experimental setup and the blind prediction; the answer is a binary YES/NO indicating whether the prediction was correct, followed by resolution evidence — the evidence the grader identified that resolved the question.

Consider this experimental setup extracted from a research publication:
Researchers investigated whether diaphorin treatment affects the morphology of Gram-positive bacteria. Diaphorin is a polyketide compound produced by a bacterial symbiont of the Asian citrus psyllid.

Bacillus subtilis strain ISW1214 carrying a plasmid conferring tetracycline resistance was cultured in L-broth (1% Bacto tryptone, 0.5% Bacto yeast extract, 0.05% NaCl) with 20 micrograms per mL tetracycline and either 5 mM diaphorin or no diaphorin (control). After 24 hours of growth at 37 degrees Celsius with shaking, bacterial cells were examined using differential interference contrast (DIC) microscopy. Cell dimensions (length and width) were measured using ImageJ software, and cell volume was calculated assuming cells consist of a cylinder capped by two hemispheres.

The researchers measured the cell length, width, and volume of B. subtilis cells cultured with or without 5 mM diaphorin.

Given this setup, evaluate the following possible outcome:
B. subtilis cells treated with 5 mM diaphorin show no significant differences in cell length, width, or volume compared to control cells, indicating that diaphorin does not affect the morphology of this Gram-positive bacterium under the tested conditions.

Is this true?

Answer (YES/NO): NO